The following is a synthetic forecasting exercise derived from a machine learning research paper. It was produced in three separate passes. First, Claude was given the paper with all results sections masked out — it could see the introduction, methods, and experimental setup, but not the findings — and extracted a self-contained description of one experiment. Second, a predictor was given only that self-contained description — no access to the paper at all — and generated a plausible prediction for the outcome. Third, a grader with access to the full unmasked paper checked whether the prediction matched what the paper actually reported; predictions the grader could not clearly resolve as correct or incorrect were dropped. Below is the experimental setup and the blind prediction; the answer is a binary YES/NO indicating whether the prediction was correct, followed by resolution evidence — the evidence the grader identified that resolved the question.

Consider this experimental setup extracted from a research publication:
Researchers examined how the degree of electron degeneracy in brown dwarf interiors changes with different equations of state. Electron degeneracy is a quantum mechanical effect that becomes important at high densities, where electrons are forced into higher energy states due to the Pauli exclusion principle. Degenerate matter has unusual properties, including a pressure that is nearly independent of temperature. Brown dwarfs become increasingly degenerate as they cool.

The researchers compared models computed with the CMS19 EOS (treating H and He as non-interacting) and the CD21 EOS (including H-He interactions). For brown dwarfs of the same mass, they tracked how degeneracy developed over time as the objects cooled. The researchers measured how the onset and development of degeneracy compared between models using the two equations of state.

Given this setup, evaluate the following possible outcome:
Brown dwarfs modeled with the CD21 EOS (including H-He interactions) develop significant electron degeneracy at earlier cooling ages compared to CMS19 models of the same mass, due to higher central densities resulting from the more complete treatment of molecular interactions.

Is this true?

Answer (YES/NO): YES